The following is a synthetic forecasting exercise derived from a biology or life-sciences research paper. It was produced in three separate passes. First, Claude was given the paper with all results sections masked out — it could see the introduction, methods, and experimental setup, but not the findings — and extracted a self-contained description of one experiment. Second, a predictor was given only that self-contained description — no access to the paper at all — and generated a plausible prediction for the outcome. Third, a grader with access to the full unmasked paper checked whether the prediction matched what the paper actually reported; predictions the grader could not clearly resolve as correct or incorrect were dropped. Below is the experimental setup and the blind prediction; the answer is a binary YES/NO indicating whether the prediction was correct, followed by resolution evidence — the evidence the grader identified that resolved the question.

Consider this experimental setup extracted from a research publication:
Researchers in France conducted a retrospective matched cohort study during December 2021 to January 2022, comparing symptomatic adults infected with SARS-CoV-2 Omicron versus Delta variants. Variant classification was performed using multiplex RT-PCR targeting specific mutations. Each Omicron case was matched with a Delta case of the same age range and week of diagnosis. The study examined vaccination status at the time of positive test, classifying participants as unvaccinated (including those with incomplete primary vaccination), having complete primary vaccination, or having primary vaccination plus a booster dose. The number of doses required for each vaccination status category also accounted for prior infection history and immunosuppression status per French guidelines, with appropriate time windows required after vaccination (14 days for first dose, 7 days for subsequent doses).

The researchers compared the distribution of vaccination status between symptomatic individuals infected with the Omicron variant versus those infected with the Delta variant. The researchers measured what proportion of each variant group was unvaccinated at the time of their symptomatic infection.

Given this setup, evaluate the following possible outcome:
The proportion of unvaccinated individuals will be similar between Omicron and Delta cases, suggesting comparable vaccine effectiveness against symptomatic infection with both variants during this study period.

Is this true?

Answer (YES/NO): NO